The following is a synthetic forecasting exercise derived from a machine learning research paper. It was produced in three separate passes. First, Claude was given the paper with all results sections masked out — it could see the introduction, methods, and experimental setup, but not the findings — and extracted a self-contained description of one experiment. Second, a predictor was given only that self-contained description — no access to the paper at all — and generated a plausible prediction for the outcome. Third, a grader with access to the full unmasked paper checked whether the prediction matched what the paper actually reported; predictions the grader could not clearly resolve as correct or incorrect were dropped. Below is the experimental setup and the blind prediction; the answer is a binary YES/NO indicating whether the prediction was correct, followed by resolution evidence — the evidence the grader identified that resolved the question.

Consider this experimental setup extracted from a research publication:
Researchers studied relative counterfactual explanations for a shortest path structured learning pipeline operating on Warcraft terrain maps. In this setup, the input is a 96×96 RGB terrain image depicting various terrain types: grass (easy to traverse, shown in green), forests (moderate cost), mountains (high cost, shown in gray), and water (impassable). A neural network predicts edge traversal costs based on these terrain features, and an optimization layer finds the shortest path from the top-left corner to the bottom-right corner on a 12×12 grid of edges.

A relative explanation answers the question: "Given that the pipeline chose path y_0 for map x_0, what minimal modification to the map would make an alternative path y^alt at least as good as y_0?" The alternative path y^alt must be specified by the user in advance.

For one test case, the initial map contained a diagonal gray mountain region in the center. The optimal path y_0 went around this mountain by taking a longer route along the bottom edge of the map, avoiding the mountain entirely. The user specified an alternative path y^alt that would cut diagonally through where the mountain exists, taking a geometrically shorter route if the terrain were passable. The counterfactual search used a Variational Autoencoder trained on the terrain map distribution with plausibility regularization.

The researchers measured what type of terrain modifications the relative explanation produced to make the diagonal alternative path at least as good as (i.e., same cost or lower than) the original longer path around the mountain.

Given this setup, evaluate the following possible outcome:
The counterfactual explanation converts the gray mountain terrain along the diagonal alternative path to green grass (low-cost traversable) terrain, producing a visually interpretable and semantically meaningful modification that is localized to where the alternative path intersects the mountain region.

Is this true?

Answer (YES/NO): NO